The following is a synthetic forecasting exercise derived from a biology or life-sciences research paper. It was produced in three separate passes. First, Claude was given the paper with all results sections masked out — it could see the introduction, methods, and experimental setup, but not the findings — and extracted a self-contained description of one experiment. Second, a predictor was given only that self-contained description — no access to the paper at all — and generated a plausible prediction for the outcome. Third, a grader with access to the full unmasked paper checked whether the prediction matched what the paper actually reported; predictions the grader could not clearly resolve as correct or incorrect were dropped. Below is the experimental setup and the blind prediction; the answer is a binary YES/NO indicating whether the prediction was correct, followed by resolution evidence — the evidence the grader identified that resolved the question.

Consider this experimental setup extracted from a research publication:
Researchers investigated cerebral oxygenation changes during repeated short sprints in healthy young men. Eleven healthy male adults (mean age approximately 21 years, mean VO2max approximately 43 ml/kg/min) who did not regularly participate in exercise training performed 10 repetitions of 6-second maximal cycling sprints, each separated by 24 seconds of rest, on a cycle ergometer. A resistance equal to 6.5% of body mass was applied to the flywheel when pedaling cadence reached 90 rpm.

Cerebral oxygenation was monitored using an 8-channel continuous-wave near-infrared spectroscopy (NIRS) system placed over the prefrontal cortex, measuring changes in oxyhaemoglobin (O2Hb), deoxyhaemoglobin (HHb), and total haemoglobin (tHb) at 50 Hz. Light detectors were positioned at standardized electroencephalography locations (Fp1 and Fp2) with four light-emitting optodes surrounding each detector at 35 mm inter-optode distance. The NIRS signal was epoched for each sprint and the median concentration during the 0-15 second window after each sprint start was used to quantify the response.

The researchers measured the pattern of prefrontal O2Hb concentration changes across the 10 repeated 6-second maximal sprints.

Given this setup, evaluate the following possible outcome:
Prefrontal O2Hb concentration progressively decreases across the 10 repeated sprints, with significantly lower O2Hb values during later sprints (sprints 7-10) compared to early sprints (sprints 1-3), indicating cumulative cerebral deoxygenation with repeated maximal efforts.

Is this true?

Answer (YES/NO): NO